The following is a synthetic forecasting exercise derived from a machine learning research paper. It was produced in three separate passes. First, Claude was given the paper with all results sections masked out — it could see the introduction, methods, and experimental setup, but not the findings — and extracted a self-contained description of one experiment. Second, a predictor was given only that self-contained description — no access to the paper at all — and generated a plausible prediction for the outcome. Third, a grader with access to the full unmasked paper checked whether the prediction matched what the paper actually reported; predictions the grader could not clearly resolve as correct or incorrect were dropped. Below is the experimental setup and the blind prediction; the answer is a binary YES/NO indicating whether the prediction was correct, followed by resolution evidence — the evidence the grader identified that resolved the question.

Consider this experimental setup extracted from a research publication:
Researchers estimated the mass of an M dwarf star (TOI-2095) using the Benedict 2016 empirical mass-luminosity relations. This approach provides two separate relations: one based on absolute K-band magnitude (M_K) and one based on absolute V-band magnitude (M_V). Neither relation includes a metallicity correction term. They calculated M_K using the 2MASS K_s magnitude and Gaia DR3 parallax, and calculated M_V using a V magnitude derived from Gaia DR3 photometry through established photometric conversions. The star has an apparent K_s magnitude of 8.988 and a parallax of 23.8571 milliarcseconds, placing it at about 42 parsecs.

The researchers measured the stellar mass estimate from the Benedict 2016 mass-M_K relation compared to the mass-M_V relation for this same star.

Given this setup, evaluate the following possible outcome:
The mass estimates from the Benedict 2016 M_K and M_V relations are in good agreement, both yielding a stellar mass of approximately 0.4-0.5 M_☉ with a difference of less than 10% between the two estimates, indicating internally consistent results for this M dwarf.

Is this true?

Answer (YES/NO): YES